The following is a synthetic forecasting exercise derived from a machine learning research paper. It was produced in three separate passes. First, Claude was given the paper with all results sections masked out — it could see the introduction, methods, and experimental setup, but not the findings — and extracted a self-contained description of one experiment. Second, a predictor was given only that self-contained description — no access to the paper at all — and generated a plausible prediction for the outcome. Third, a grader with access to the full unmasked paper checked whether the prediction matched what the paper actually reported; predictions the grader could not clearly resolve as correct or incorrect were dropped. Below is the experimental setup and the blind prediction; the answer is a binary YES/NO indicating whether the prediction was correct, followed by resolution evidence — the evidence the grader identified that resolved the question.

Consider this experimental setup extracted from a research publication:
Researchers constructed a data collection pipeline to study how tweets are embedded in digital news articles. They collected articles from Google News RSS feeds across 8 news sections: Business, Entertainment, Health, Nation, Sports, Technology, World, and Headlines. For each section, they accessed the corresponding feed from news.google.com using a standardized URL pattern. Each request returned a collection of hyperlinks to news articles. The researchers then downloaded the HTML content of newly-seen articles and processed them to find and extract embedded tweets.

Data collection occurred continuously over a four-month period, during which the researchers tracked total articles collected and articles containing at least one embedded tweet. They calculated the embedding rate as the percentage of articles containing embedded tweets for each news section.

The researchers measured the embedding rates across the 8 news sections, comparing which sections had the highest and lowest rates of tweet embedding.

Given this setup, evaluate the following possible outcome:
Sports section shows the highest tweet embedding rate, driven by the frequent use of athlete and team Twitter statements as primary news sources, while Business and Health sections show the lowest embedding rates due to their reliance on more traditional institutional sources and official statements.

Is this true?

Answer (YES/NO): YES